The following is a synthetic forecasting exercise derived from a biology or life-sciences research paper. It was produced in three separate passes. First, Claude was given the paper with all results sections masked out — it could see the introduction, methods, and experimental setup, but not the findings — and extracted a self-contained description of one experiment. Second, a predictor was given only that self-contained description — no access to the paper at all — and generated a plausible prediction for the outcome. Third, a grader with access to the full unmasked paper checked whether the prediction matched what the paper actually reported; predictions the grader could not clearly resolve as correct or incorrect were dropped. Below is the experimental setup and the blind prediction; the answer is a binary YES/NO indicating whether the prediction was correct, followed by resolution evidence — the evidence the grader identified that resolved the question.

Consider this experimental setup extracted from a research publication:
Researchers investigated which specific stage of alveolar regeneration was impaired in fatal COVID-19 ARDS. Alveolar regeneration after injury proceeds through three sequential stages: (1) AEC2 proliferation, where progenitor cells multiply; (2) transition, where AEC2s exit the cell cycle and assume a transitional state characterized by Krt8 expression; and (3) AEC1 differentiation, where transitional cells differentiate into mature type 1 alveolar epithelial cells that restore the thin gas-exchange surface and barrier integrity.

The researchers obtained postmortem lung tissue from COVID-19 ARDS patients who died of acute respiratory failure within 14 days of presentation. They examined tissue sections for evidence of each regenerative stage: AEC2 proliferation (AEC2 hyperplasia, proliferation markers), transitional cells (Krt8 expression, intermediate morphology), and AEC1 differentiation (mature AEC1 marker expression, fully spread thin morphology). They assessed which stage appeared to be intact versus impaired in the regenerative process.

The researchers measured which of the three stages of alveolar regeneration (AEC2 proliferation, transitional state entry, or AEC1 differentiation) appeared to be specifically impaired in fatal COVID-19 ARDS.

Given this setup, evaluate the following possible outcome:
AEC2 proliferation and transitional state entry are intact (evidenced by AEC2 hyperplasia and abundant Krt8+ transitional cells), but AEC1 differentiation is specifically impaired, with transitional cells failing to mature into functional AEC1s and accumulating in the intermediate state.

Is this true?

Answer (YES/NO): YES